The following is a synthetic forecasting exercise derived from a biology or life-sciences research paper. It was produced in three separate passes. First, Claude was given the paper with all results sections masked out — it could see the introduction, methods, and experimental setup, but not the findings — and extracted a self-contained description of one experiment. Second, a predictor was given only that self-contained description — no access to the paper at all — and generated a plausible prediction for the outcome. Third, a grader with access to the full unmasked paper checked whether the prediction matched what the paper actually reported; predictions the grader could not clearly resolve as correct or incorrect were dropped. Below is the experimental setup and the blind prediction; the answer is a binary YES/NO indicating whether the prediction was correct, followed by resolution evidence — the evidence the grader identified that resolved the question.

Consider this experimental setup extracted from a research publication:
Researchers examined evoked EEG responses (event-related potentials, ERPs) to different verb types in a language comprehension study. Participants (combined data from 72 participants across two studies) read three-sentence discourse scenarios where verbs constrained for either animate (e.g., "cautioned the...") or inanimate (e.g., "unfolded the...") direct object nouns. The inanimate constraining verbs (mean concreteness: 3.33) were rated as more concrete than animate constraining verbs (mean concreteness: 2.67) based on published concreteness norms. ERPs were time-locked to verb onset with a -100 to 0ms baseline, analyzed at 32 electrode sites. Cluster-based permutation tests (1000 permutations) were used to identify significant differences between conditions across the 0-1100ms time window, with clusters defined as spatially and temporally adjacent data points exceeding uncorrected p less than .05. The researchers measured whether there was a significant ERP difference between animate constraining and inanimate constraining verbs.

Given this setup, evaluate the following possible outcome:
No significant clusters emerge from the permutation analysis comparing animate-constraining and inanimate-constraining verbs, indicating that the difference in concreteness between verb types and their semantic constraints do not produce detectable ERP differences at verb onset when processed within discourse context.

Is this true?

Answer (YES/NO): NO